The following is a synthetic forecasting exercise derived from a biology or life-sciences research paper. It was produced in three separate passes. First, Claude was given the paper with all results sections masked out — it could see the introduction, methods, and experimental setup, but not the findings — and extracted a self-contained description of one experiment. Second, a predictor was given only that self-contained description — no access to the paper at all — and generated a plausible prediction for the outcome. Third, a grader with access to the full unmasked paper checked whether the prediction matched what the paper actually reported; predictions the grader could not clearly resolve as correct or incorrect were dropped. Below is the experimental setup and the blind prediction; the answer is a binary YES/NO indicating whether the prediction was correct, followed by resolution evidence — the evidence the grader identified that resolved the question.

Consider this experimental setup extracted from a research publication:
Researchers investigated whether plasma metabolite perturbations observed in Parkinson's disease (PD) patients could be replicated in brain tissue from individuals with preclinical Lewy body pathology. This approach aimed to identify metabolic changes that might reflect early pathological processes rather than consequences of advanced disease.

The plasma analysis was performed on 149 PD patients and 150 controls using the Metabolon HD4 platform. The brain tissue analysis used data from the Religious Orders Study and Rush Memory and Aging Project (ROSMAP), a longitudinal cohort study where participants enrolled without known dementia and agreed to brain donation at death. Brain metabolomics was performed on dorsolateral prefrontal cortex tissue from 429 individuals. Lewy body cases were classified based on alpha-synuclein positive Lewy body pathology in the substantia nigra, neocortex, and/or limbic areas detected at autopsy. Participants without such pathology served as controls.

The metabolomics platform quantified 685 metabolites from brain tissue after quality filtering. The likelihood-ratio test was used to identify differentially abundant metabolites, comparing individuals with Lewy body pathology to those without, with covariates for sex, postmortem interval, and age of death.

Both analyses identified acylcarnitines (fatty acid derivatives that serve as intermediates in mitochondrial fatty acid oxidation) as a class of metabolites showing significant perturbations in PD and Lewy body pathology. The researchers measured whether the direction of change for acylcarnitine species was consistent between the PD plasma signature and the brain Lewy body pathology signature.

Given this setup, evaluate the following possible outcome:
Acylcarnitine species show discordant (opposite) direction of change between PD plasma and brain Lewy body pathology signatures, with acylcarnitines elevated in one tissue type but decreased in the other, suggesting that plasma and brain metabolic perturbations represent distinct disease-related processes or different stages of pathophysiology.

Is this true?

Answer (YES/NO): NO